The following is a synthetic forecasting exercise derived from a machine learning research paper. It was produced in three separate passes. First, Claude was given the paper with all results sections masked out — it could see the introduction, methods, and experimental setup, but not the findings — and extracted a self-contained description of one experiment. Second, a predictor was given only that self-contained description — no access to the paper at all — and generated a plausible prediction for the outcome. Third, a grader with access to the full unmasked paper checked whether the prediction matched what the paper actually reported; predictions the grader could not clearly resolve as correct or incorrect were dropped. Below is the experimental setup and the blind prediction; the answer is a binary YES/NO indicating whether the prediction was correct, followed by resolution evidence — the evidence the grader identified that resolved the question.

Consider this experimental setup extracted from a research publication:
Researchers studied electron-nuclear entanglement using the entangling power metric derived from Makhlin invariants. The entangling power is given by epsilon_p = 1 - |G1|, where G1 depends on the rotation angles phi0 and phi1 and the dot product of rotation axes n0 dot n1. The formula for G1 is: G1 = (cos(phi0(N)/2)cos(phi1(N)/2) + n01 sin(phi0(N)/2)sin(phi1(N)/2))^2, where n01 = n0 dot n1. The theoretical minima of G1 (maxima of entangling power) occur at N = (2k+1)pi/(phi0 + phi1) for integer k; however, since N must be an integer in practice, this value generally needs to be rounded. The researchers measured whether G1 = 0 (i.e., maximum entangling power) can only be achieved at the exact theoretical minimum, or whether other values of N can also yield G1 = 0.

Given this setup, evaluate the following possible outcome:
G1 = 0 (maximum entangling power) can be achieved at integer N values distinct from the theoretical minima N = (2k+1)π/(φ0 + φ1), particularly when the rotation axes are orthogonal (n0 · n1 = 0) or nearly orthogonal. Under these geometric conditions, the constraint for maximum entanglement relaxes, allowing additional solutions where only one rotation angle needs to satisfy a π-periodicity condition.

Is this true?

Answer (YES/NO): NO